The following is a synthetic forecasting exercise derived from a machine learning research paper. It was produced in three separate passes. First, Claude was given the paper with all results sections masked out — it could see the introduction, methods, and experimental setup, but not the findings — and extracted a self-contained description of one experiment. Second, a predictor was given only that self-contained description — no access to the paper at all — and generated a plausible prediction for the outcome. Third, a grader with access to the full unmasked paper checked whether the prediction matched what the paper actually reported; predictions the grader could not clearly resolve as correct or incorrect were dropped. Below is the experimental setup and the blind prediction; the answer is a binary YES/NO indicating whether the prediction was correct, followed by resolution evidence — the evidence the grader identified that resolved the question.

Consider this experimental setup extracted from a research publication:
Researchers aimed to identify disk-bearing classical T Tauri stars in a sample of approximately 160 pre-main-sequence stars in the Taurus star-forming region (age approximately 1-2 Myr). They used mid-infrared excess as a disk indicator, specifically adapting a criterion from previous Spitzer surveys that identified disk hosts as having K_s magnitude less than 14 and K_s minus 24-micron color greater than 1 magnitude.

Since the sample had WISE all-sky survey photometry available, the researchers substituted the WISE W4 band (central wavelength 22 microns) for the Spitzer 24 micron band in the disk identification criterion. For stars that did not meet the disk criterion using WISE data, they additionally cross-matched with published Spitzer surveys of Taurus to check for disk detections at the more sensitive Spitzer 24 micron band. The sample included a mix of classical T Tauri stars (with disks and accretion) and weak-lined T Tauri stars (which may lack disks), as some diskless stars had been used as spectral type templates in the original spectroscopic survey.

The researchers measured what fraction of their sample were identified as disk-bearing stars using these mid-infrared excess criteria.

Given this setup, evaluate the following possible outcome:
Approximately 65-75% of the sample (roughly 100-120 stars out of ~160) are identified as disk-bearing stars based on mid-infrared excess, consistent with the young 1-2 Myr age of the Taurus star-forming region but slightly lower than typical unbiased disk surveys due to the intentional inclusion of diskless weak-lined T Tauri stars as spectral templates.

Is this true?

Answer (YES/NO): NO